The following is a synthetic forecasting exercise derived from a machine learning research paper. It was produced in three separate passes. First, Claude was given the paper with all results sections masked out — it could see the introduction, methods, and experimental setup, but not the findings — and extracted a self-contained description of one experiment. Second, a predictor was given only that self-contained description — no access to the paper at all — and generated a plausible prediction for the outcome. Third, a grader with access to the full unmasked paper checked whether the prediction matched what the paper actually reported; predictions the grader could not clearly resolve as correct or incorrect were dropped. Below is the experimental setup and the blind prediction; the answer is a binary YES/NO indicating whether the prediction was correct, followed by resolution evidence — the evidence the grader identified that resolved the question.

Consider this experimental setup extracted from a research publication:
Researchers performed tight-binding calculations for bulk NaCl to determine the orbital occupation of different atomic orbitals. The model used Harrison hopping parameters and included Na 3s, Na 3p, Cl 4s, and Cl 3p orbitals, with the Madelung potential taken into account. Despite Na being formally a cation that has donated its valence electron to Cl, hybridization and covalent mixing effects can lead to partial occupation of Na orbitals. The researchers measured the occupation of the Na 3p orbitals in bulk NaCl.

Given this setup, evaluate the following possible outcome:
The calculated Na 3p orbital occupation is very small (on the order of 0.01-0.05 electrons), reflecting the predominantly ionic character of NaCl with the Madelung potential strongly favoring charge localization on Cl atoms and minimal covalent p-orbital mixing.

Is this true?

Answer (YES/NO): NO